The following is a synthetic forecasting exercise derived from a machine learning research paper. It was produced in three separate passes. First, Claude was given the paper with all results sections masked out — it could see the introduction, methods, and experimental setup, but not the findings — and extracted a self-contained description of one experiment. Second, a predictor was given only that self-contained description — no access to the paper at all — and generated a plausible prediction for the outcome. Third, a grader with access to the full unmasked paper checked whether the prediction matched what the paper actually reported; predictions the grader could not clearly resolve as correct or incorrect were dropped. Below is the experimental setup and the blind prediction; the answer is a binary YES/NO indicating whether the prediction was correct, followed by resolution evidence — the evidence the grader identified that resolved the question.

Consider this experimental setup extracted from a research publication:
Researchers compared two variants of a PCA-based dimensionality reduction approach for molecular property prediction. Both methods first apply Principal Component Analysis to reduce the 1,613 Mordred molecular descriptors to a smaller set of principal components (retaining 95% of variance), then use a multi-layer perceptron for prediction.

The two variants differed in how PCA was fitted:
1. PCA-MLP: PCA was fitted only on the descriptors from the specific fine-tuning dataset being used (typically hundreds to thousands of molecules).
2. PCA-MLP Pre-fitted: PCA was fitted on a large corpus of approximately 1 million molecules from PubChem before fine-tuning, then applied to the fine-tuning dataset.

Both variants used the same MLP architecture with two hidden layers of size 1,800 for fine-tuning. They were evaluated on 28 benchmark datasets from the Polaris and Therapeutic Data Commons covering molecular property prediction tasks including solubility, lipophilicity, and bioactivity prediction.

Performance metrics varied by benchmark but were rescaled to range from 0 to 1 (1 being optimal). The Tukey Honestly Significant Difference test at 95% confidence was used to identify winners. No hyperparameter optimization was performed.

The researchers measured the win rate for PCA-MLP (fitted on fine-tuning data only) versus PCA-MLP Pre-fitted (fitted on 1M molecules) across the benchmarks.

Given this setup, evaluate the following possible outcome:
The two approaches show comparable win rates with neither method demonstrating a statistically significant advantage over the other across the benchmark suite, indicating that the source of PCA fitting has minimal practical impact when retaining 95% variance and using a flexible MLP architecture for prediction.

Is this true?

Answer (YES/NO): YES